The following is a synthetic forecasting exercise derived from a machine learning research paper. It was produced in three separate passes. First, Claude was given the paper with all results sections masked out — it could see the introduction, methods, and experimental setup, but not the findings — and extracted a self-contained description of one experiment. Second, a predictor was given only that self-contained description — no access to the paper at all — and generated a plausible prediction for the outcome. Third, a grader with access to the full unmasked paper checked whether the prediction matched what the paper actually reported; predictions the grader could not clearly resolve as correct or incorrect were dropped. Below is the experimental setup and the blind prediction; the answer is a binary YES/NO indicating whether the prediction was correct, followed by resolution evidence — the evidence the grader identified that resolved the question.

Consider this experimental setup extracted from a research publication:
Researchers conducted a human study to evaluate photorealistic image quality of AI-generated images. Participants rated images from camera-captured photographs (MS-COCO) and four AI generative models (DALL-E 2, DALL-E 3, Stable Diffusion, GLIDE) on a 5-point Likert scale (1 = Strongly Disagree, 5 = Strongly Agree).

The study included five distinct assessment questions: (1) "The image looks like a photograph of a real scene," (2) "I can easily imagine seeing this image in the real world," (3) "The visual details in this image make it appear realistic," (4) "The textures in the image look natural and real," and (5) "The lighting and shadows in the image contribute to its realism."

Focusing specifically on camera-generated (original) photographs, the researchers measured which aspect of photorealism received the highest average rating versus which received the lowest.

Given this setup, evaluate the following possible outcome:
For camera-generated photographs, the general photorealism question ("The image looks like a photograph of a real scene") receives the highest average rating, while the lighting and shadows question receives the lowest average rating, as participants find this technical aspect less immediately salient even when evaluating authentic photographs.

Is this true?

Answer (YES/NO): NO